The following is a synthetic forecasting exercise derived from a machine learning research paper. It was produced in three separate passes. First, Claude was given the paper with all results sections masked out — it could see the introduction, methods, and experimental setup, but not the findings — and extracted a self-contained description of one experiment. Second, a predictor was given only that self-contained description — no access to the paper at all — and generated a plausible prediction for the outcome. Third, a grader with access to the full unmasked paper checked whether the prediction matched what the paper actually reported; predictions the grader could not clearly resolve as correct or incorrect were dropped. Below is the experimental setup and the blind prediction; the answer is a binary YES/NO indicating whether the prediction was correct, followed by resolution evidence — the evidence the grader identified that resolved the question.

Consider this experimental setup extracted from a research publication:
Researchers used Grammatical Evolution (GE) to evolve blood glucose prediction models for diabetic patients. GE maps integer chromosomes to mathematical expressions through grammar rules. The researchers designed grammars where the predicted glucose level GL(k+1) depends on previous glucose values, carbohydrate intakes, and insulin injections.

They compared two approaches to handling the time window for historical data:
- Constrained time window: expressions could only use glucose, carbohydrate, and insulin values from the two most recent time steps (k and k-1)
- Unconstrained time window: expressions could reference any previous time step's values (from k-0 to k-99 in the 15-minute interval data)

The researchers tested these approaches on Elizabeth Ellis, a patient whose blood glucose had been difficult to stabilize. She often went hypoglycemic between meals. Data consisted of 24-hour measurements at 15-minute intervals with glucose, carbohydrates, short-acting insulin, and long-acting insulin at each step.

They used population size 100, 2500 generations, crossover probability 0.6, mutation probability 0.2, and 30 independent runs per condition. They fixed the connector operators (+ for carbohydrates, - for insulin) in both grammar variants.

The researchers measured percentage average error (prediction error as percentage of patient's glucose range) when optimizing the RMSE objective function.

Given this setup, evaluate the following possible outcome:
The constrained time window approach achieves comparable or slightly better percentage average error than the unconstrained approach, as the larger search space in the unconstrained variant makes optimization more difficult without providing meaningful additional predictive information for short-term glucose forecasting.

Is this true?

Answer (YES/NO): NO